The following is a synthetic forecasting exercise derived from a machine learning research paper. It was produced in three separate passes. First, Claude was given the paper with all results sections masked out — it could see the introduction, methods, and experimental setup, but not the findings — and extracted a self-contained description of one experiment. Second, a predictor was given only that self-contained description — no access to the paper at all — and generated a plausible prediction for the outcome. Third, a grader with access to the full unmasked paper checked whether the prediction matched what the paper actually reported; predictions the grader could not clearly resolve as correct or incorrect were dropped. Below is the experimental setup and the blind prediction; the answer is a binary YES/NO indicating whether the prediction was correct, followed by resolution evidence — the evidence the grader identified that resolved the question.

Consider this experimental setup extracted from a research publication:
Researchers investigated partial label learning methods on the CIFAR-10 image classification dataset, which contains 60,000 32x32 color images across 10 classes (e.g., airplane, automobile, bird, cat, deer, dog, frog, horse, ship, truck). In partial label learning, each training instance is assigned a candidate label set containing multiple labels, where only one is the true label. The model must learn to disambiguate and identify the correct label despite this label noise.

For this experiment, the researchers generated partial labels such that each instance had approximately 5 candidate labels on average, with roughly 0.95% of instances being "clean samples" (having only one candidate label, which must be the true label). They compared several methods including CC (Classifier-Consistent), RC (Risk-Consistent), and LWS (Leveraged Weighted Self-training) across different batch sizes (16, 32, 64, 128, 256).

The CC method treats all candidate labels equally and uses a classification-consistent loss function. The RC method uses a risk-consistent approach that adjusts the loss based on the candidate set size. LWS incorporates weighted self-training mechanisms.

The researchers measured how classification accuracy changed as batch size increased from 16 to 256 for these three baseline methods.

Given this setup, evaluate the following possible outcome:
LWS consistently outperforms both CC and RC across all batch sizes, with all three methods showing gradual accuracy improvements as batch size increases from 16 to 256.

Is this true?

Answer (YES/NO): NO